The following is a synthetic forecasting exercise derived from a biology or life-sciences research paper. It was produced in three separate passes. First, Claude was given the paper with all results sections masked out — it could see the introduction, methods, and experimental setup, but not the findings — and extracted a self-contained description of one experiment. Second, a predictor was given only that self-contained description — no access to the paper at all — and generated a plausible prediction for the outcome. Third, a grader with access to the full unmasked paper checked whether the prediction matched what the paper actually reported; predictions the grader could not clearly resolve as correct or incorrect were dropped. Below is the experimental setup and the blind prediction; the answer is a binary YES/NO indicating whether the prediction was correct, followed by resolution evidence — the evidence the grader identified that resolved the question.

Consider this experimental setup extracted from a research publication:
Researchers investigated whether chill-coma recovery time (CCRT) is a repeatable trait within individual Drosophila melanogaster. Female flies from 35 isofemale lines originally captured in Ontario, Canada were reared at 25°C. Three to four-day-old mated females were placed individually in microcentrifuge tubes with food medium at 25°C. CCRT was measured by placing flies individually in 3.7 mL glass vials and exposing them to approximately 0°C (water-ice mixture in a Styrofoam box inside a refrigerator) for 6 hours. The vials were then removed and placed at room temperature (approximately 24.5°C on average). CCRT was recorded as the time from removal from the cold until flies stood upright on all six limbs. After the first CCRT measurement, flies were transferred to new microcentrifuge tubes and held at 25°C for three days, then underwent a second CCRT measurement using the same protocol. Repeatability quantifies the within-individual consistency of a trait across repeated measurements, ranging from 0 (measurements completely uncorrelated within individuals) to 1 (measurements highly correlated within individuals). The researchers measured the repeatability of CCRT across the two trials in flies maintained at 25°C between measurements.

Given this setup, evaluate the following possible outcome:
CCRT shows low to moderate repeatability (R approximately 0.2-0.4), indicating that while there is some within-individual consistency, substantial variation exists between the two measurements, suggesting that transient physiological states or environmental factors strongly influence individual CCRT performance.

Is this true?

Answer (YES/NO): YES